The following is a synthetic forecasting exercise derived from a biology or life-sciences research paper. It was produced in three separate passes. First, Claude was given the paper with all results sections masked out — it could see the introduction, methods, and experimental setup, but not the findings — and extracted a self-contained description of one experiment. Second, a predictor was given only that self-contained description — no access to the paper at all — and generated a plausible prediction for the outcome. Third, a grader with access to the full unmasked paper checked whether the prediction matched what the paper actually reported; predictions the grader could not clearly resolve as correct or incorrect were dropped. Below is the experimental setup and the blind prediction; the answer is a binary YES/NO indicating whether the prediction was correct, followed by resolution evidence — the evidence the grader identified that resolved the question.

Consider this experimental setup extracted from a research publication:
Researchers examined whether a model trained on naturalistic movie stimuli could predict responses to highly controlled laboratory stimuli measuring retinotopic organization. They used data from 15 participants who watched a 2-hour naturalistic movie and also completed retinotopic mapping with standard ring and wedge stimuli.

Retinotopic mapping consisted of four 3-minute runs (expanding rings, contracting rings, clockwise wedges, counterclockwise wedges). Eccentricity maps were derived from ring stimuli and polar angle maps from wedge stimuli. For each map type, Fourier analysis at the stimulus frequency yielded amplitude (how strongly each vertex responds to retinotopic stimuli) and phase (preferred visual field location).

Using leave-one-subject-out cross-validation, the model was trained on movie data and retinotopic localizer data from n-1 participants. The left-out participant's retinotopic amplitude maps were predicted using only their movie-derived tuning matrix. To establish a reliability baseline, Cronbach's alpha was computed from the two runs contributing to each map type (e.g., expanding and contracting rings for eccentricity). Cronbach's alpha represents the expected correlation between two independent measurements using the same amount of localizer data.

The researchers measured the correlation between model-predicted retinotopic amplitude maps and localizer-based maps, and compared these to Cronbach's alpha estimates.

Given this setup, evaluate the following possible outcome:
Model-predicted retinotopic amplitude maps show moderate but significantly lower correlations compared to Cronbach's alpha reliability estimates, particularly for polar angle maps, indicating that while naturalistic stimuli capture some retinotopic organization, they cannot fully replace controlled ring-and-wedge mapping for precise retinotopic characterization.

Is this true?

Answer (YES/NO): NO